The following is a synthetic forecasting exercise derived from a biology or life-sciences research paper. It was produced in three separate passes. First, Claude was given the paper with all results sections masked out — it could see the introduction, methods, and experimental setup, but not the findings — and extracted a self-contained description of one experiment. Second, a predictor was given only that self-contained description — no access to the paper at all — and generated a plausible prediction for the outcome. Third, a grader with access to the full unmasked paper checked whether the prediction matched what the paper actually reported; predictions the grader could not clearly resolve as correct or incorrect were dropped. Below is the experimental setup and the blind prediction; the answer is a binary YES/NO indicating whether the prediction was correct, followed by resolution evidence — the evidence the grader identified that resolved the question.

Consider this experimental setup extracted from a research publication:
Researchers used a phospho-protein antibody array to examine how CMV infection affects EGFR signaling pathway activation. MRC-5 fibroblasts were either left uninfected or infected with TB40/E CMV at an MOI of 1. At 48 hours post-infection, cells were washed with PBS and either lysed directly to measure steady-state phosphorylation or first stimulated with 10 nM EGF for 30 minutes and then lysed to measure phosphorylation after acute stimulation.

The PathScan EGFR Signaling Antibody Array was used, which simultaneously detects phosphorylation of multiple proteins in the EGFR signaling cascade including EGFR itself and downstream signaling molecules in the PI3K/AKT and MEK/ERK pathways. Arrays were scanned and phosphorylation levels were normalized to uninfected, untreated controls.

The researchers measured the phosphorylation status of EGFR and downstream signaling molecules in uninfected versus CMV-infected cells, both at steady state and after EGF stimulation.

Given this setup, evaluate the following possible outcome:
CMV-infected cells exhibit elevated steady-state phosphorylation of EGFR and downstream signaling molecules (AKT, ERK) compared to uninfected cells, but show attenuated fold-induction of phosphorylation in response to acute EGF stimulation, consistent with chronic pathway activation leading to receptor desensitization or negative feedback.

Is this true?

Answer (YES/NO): NO